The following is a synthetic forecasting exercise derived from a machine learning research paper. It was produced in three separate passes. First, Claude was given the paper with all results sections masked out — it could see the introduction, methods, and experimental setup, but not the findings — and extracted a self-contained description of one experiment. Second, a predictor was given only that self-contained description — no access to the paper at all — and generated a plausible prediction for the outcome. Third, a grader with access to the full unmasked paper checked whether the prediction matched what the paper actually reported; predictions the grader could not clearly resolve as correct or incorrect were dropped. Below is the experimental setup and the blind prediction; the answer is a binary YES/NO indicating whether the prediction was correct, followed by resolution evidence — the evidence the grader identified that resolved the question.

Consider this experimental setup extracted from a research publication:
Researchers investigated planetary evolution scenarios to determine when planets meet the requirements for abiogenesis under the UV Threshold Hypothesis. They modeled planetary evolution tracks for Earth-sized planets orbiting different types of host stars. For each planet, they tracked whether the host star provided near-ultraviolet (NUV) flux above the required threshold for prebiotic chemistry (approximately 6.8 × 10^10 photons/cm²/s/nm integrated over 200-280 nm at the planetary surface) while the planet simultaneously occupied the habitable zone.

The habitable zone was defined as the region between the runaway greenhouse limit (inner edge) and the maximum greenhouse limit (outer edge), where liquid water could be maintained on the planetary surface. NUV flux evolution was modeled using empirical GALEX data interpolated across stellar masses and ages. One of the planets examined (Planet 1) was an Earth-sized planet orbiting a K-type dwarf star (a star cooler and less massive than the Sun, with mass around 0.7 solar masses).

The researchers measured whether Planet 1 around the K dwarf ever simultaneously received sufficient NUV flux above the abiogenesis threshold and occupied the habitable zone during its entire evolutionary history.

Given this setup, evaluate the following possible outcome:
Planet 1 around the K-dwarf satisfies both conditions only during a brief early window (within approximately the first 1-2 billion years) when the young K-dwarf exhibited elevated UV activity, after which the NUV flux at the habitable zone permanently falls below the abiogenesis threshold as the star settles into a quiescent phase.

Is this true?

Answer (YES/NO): NO